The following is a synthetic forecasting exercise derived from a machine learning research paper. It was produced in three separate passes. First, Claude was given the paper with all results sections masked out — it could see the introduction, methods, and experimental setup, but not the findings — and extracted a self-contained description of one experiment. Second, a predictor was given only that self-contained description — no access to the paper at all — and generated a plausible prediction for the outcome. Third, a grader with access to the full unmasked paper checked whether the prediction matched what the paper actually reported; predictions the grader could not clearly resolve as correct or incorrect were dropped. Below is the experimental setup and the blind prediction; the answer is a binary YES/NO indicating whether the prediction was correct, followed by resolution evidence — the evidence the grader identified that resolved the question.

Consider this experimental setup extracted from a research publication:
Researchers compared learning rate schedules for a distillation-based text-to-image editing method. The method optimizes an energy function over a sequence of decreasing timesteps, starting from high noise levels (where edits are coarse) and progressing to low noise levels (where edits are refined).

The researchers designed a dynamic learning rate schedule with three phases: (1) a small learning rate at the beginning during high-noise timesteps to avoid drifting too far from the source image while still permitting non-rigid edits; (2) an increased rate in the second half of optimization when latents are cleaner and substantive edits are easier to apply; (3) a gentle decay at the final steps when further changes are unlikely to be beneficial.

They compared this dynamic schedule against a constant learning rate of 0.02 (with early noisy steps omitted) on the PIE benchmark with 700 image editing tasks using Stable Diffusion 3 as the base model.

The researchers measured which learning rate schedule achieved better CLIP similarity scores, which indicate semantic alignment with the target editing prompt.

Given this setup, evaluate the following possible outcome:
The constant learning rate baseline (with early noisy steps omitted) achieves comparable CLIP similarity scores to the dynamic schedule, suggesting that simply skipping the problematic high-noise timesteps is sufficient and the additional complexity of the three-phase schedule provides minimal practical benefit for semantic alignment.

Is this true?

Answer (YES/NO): NO